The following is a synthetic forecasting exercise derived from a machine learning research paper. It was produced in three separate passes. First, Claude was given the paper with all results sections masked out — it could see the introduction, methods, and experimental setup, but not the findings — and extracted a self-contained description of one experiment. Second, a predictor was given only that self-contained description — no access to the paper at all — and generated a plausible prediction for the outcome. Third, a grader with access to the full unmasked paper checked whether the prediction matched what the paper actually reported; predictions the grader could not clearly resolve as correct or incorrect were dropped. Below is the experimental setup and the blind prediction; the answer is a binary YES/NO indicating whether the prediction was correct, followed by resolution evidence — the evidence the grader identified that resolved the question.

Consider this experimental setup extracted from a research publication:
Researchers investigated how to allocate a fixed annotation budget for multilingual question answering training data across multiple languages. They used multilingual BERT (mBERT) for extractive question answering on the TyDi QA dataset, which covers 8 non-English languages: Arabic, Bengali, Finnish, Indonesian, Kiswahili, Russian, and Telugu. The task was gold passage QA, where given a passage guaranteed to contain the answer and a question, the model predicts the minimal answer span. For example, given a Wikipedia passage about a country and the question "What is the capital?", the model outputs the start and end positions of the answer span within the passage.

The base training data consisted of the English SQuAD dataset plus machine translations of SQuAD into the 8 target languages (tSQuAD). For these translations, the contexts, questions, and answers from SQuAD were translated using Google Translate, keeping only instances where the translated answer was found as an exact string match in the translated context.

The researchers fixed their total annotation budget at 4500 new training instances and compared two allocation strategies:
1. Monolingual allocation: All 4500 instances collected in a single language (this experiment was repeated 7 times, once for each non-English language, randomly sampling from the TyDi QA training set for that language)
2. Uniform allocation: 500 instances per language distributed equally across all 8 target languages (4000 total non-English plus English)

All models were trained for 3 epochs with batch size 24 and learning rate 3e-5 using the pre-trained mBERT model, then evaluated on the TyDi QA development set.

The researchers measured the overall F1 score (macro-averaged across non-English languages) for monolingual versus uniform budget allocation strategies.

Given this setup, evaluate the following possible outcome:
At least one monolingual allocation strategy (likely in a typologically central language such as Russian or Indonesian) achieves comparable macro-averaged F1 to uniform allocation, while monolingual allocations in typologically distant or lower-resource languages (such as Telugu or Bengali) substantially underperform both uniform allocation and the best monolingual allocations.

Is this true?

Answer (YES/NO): NO